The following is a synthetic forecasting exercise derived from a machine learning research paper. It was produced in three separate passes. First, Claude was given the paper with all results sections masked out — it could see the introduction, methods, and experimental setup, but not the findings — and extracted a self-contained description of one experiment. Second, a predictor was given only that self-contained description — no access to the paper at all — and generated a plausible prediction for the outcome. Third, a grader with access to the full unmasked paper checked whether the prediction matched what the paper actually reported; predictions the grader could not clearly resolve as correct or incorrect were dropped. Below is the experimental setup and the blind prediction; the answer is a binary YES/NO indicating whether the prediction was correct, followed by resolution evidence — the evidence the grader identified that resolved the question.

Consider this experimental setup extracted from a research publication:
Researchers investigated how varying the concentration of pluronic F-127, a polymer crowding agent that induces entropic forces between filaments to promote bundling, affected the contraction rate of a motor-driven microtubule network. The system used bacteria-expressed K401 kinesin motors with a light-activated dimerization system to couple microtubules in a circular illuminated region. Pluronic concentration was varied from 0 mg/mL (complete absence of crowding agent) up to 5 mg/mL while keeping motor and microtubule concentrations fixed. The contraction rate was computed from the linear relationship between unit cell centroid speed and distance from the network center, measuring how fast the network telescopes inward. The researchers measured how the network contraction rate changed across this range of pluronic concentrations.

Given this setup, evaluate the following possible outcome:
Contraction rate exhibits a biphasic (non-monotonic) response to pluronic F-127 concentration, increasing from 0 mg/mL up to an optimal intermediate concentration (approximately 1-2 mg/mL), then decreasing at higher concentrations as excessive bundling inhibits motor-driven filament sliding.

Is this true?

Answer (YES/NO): NO